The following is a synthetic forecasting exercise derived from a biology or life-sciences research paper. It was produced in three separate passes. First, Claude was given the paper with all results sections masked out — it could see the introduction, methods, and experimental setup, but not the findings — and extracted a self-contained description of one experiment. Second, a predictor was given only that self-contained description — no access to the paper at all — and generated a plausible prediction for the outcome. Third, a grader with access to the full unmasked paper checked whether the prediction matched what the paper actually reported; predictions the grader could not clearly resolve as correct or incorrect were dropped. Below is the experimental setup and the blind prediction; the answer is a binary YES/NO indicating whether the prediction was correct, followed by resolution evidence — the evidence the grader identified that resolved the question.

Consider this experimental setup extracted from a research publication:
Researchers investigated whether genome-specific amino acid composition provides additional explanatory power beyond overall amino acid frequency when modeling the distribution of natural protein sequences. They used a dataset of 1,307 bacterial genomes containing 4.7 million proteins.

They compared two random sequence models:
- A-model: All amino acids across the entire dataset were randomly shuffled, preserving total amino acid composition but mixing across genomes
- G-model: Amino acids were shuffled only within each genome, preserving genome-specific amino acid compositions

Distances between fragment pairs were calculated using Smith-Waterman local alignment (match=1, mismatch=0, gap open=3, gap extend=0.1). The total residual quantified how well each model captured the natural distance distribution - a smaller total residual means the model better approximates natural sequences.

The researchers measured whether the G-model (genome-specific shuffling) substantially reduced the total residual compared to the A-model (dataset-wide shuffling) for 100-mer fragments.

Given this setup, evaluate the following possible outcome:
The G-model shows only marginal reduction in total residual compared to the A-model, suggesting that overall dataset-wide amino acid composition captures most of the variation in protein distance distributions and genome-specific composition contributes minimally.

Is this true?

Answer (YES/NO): NO